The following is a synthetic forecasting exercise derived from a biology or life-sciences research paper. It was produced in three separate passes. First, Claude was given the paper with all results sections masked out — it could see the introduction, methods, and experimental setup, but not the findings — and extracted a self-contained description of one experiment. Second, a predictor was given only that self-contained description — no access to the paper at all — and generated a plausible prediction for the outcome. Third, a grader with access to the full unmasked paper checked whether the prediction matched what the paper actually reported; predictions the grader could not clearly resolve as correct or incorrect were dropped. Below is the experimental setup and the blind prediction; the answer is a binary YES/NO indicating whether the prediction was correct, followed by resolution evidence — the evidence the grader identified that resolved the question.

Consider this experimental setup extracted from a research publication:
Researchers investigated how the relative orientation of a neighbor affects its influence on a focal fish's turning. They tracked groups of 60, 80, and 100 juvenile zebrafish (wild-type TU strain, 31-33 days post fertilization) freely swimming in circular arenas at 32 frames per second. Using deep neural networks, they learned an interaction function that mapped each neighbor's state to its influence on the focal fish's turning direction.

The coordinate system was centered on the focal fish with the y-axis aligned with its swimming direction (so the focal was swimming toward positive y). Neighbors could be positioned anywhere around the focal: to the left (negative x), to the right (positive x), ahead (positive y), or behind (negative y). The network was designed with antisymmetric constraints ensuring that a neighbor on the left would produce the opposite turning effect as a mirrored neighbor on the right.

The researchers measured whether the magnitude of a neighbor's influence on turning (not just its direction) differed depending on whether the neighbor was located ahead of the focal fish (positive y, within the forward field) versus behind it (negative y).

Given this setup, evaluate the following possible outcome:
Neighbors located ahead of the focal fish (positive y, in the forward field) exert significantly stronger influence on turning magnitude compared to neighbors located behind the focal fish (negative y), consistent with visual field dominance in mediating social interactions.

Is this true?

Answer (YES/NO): YES